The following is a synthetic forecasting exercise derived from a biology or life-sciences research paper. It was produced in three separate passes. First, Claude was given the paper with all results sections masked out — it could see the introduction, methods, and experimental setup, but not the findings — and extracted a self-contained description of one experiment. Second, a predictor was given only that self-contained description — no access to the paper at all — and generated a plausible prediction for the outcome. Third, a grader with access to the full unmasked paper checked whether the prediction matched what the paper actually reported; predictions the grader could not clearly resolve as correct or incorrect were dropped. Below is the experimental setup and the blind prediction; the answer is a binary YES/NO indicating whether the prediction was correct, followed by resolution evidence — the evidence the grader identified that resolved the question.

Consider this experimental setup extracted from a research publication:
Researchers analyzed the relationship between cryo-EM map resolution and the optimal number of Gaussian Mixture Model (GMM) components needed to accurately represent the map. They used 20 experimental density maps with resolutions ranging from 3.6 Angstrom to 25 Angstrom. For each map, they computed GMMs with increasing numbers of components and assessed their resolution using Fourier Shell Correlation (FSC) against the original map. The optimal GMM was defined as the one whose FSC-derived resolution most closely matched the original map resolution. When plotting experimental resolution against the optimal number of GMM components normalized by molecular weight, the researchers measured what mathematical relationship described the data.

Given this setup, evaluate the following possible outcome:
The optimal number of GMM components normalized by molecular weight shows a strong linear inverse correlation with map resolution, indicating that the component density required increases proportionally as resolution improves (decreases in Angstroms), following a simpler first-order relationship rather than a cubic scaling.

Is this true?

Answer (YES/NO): NO